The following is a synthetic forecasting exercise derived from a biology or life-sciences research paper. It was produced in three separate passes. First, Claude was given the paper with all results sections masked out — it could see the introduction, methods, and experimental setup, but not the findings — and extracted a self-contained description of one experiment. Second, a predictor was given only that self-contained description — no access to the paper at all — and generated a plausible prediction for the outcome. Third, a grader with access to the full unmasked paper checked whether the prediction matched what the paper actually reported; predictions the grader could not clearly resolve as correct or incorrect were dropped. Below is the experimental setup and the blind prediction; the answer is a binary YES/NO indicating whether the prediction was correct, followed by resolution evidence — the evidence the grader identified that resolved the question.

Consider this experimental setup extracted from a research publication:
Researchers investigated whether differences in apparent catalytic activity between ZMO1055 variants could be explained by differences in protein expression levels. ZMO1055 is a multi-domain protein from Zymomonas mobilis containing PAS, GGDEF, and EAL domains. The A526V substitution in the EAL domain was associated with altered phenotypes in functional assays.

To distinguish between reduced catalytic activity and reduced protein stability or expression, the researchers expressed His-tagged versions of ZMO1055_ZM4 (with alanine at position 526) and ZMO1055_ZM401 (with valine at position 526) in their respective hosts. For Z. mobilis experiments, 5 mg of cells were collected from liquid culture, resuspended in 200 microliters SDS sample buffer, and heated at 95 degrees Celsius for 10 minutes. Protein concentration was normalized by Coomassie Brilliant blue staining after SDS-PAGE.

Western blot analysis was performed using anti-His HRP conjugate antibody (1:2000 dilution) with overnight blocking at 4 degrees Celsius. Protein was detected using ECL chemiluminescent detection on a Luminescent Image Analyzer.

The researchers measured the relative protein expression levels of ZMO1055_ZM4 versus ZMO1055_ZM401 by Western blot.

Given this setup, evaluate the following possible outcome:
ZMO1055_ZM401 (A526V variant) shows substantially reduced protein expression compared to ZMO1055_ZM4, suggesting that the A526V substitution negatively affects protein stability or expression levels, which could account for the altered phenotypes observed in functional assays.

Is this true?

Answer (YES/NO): NO